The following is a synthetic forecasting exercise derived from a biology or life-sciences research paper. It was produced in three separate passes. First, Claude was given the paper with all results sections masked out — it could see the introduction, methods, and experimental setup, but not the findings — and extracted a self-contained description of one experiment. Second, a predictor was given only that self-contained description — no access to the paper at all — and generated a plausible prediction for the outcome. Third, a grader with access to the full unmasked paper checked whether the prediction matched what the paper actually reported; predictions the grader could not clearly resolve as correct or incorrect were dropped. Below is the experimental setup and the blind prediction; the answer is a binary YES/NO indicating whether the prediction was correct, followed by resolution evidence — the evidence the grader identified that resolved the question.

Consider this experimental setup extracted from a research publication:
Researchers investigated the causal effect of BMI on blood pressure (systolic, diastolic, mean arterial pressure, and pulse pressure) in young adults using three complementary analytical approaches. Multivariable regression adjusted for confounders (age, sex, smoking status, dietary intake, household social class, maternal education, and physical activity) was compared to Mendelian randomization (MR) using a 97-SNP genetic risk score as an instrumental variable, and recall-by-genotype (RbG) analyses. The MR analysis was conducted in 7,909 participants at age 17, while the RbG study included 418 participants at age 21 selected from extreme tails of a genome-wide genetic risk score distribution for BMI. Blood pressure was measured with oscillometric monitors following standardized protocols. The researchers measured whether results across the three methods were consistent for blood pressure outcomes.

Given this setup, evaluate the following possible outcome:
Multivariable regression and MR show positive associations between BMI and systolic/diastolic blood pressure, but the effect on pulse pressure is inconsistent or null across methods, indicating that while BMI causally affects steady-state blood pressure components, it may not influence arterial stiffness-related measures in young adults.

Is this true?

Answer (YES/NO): NO